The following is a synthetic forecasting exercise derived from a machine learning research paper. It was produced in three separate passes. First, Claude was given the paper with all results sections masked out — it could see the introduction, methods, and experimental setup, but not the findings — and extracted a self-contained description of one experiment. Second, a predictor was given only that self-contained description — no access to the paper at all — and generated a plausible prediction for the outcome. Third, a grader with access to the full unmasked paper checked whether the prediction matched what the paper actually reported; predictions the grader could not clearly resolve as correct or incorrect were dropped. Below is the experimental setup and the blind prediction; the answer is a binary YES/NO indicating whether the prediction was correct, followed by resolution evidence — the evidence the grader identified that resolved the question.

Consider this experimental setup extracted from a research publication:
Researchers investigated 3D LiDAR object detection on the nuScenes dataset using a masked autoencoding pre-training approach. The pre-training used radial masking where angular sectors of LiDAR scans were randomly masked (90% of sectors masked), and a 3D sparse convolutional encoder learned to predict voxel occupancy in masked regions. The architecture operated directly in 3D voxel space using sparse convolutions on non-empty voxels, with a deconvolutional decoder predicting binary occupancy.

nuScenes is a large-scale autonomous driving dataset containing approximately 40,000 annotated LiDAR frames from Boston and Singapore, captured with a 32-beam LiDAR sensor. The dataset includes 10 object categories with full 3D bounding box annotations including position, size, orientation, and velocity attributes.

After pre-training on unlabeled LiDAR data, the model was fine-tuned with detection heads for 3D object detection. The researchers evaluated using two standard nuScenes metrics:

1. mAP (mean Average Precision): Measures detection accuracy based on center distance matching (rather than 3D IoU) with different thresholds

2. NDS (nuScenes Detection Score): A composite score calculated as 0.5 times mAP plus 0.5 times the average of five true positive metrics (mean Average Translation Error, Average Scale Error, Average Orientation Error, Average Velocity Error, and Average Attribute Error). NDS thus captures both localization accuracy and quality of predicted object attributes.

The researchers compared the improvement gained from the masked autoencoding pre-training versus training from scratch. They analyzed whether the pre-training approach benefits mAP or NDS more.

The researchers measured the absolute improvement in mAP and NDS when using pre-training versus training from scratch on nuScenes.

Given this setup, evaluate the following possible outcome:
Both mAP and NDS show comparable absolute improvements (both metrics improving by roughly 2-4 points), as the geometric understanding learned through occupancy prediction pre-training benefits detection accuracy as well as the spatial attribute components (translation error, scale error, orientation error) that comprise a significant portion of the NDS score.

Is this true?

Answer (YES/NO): NO